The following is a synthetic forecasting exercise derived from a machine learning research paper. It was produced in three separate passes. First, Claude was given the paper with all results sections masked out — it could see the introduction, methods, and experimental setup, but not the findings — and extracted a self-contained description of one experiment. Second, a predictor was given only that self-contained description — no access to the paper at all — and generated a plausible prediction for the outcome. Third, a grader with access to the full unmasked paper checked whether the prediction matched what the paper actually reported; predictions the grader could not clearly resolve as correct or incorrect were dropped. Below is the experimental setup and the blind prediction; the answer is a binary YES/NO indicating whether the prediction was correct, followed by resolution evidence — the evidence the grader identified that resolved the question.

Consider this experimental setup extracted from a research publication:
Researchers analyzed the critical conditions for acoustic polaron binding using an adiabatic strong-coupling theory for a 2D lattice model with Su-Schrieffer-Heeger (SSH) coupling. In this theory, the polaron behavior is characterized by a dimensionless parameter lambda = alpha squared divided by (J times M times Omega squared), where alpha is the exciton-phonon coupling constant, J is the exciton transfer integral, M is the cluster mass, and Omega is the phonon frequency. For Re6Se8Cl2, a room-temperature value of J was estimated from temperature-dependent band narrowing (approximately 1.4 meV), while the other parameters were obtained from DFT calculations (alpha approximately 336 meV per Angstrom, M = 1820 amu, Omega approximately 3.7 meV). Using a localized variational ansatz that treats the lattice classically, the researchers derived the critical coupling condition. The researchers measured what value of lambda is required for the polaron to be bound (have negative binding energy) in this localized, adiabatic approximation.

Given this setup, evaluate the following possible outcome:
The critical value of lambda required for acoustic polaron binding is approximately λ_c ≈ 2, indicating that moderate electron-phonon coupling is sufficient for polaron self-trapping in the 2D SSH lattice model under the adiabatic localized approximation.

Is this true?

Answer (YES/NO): NO